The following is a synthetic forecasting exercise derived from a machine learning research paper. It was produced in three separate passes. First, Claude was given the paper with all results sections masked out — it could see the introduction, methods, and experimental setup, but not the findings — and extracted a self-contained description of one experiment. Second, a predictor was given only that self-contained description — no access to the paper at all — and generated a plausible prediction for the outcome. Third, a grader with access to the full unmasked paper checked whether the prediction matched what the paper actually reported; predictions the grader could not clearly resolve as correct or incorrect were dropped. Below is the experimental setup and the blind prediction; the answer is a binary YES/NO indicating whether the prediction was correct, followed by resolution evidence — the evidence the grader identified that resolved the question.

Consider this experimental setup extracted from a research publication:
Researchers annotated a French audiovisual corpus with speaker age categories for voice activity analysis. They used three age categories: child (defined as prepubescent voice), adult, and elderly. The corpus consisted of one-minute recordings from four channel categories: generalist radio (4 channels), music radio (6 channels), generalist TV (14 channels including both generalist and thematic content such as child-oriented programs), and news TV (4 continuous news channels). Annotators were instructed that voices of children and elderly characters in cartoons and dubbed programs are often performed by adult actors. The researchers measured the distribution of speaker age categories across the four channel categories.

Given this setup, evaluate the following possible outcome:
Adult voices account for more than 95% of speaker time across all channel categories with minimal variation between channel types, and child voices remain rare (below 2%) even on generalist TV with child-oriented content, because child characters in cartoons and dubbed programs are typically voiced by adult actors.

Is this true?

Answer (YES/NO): NO